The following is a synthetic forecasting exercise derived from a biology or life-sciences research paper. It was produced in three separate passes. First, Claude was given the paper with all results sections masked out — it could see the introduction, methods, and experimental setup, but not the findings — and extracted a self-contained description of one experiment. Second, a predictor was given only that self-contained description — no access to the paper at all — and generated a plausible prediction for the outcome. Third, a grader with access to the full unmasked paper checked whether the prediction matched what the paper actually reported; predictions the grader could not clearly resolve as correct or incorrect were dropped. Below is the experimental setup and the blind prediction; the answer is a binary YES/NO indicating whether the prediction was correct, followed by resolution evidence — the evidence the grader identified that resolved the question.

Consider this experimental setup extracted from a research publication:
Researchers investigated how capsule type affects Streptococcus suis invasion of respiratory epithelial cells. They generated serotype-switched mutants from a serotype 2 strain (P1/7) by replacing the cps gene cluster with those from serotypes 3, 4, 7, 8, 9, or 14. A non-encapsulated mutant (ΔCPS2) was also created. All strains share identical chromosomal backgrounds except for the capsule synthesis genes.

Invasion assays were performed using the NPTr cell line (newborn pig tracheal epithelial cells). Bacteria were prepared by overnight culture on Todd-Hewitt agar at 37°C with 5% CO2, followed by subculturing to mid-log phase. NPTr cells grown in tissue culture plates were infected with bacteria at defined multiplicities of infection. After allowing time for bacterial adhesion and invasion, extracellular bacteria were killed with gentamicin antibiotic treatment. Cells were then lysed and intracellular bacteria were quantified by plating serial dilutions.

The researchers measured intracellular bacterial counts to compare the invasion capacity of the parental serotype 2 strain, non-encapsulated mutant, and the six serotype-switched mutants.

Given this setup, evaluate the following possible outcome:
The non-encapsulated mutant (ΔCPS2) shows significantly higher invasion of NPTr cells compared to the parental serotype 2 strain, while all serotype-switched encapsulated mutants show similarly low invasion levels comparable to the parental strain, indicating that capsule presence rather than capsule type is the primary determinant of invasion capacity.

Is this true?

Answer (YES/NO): YES